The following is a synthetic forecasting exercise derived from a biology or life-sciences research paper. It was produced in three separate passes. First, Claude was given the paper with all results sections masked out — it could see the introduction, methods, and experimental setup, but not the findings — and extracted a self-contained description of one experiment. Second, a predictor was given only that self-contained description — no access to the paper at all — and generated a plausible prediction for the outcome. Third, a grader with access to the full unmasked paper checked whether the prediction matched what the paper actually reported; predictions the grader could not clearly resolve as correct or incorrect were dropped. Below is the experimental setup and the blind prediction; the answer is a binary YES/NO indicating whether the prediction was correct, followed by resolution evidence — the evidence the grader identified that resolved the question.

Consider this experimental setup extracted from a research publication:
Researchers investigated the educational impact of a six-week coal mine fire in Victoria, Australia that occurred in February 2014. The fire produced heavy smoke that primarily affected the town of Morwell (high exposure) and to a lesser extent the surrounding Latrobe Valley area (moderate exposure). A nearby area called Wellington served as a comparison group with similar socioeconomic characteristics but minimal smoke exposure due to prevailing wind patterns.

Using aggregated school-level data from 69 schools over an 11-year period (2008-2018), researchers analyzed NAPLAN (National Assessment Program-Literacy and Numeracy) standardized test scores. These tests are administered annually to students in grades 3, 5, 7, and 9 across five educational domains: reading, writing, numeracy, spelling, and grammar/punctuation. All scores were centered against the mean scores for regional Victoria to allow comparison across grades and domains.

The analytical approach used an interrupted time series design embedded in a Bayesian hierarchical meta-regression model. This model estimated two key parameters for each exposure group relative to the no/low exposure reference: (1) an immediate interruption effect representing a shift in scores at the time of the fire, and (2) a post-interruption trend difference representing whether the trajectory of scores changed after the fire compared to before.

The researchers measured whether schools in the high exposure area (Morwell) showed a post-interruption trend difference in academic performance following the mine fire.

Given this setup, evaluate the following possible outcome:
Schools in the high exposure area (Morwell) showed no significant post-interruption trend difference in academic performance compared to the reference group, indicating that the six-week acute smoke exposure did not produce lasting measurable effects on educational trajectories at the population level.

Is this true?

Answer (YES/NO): NO